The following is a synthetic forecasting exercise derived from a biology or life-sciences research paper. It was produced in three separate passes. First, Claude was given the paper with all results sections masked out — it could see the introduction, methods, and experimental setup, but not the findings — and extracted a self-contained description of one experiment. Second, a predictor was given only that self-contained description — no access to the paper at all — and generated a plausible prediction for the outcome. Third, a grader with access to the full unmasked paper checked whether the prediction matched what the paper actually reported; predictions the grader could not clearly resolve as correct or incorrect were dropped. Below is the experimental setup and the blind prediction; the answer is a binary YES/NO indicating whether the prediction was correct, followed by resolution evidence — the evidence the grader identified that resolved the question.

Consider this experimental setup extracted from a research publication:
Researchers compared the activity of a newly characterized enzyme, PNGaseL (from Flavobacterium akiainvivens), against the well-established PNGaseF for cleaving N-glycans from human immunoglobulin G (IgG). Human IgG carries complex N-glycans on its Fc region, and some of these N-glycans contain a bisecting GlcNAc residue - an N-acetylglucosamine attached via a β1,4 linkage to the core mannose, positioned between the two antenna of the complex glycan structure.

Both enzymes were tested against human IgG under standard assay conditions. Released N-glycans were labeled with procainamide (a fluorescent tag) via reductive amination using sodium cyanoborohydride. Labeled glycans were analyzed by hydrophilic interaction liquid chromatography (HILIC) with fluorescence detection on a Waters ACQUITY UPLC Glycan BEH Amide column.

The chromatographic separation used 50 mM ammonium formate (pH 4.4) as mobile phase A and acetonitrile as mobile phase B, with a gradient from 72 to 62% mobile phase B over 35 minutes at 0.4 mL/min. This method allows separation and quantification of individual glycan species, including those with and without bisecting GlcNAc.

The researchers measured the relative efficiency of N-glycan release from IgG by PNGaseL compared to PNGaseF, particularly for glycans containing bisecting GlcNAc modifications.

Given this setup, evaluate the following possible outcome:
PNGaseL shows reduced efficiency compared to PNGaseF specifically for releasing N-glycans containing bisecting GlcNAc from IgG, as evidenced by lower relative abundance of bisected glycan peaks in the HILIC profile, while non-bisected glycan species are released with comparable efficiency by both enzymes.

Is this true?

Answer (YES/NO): YES